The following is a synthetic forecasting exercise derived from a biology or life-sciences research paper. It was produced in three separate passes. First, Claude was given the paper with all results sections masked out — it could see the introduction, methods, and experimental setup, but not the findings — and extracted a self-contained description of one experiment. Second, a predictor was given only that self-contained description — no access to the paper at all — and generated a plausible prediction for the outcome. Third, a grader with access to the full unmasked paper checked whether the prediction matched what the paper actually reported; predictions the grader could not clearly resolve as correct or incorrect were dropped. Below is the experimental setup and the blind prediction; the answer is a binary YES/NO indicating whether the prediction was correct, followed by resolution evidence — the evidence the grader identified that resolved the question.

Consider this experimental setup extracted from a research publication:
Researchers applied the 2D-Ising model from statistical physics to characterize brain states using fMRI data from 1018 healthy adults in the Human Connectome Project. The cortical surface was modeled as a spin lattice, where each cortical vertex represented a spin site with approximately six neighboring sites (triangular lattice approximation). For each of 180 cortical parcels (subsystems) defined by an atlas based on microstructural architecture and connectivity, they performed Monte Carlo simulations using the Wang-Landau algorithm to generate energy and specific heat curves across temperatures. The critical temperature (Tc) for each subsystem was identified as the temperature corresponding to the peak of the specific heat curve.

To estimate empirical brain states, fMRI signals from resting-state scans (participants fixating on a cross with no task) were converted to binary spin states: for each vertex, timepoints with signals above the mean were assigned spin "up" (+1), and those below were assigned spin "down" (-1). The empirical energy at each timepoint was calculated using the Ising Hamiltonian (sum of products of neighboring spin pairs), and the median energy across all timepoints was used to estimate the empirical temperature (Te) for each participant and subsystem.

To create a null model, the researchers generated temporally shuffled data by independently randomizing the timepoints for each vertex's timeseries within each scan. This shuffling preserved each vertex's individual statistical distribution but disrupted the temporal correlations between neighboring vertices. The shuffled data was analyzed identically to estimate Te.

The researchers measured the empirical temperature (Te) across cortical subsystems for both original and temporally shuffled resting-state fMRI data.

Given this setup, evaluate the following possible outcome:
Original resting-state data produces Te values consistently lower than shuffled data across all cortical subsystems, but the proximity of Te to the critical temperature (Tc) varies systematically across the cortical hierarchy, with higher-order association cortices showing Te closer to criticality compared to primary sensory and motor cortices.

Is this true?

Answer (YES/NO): NO